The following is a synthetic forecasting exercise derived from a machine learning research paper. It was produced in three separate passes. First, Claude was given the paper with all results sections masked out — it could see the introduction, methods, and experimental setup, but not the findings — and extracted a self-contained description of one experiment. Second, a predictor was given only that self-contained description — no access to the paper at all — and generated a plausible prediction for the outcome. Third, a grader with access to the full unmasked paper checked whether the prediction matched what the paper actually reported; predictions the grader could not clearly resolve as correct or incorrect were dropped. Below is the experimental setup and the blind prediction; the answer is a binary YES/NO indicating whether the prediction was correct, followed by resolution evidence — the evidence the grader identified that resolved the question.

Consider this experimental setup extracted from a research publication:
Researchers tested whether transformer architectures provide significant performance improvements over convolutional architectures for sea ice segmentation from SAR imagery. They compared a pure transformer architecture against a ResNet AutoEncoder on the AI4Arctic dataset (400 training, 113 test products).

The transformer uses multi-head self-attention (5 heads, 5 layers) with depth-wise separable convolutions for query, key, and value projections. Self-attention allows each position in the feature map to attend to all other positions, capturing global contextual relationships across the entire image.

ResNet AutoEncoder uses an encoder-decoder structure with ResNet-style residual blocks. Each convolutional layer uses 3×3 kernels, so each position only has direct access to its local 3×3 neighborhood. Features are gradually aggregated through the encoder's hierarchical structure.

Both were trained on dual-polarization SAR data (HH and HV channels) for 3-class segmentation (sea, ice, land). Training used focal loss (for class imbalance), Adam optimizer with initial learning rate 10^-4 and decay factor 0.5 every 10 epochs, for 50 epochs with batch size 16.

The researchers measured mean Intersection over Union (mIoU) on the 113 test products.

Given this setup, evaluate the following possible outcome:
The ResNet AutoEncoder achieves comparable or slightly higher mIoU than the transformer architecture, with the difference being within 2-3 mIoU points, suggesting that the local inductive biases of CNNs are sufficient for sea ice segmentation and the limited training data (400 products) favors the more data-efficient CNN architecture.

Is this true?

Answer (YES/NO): NO